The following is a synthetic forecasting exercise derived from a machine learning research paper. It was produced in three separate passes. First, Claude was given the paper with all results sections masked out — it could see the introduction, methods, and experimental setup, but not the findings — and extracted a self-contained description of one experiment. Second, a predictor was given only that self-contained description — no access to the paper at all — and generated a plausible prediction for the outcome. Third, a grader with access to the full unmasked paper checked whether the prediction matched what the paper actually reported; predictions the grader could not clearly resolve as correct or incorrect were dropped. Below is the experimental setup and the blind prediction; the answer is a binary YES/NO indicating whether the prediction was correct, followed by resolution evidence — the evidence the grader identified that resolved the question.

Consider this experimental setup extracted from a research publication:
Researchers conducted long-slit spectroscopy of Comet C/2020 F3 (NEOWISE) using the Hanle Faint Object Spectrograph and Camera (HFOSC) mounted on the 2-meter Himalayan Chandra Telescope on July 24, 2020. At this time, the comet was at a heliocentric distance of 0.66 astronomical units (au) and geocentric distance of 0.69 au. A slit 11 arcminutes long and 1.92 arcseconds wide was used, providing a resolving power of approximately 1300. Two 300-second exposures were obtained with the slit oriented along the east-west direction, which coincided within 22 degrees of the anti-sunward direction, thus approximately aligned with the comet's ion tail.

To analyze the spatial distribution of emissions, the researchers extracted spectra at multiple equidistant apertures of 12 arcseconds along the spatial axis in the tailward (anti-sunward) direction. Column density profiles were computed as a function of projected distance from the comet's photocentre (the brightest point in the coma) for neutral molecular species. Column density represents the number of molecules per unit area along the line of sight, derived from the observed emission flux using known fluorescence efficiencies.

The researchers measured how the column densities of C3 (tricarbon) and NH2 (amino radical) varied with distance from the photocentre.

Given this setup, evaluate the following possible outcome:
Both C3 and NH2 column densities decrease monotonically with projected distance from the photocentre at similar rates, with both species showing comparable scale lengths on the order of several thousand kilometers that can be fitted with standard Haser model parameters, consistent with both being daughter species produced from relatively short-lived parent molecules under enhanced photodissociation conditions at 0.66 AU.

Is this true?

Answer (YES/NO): NO